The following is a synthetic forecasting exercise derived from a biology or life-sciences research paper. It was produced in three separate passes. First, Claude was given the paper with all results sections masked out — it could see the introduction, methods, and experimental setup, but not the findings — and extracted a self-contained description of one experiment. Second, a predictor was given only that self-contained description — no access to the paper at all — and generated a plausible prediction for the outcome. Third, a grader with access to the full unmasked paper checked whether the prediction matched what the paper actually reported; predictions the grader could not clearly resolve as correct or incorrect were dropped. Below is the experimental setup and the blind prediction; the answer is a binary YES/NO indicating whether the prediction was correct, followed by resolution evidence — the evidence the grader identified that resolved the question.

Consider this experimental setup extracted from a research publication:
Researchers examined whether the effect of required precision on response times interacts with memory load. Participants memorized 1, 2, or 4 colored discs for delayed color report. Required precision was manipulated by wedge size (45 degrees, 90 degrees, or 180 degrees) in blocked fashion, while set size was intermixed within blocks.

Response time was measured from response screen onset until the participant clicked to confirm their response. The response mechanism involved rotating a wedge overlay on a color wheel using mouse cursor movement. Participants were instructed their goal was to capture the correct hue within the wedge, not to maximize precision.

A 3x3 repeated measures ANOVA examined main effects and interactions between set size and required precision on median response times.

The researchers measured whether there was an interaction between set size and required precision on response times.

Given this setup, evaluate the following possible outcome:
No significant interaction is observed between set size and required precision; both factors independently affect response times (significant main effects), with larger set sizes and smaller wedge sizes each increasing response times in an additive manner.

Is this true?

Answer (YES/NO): YES